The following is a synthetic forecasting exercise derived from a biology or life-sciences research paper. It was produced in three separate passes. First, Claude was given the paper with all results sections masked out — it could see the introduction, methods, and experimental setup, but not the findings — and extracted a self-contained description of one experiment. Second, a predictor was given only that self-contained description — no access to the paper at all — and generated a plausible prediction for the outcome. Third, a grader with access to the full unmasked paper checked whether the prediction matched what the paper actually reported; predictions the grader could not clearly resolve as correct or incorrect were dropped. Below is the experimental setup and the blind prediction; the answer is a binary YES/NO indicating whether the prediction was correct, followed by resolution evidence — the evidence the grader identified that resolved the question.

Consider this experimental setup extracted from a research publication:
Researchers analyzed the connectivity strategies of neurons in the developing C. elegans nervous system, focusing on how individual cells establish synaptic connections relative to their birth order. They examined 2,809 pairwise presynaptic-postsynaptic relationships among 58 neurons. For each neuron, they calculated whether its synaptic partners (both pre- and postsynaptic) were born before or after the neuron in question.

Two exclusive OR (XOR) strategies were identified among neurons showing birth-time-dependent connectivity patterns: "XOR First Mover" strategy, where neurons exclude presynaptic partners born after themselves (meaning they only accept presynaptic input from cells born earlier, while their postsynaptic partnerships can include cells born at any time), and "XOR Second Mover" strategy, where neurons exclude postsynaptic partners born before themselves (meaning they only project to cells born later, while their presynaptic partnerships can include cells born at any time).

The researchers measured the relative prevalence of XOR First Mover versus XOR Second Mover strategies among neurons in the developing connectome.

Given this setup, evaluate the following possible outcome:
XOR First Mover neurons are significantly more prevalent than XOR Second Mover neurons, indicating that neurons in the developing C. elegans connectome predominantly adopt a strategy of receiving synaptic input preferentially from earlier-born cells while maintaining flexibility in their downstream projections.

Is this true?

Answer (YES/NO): NO